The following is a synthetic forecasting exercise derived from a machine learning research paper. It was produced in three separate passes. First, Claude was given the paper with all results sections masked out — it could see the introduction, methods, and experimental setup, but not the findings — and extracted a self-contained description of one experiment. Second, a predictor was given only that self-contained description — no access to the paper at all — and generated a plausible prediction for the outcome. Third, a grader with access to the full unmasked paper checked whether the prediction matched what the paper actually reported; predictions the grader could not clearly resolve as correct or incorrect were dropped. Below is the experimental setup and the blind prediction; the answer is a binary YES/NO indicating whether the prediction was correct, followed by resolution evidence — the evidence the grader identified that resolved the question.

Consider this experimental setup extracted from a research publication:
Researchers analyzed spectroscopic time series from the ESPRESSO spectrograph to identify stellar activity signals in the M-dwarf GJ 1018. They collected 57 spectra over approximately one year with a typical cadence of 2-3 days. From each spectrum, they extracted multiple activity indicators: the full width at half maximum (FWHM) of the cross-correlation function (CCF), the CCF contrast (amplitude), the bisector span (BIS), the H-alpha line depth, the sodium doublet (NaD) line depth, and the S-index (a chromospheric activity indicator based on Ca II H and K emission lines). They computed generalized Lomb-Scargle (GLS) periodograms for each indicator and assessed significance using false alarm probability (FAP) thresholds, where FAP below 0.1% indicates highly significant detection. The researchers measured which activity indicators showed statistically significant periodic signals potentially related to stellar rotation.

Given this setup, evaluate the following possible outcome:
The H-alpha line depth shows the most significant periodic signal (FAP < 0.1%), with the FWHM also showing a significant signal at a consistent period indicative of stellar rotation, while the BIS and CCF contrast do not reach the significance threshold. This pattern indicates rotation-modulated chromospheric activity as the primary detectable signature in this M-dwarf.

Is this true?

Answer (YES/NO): NO